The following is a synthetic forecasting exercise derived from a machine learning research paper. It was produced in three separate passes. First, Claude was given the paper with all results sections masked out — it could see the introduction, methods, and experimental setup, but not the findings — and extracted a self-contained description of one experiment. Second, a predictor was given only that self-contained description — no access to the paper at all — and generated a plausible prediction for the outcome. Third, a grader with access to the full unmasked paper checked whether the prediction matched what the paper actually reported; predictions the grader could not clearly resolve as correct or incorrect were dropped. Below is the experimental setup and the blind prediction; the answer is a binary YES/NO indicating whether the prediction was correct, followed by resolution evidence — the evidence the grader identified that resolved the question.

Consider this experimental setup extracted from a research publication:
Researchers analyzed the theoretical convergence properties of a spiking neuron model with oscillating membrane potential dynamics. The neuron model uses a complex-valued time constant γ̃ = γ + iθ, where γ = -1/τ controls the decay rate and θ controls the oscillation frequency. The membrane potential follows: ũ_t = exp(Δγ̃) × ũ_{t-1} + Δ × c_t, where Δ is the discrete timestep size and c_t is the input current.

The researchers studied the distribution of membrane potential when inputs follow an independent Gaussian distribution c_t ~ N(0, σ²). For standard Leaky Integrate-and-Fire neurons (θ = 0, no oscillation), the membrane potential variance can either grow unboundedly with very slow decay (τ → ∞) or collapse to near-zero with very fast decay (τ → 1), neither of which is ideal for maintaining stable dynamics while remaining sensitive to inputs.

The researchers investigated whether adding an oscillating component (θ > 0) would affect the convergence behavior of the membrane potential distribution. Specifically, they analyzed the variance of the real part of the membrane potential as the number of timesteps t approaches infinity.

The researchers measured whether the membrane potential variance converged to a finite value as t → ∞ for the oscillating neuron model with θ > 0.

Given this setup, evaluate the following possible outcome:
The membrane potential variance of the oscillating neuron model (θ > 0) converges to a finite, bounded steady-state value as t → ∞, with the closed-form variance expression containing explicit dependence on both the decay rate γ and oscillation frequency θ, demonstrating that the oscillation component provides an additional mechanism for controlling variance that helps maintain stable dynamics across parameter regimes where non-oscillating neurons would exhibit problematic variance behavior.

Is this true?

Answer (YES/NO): NO